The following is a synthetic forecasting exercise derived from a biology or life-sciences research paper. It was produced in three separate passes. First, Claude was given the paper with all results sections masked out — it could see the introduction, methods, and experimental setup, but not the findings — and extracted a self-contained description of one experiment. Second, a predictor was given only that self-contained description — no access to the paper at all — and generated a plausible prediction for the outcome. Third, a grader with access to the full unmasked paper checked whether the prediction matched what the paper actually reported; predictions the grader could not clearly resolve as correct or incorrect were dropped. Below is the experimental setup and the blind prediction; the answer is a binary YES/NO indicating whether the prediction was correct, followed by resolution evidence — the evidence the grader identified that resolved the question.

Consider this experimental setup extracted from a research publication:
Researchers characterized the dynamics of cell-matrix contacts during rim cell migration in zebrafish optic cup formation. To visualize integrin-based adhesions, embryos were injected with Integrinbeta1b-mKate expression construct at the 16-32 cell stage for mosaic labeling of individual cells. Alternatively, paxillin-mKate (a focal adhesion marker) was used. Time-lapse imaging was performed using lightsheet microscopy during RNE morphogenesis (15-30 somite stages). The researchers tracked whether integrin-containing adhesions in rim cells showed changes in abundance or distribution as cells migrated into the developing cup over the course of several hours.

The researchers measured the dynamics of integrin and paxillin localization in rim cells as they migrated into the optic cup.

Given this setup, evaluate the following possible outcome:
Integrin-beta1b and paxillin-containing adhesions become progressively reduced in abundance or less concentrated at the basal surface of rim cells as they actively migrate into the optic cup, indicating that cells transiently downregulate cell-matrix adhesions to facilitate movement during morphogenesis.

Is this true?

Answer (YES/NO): NO